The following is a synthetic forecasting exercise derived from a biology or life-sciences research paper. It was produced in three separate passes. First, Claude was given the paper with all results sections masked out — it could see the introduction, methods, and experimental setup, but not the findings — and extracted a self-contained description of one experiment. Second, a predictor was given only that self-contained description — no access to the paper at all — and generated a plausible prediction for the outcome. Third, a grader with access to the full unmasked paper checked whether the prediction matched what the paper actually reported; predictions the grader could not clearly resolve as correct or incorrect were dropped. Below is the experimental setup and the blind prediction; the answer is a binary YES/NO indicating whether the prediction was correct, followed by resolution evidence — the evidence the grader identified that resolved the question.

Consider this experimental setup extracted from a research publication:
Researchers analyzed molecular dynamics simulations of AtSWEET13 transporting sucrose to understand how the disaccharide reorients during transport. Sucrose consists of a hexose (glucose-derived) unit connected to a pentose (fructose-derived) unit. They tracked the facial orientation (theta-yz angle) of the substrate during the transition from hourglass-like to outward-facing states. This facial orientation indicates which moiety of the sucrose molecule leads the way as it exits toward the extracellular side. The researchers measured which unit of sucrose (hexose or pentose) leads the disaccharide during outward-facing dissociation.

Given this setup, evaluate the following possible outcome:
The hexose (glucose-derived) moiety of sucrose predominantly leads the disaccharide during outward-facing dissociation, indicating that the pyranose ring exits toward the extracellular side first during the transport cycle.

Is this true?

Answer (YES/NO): NO